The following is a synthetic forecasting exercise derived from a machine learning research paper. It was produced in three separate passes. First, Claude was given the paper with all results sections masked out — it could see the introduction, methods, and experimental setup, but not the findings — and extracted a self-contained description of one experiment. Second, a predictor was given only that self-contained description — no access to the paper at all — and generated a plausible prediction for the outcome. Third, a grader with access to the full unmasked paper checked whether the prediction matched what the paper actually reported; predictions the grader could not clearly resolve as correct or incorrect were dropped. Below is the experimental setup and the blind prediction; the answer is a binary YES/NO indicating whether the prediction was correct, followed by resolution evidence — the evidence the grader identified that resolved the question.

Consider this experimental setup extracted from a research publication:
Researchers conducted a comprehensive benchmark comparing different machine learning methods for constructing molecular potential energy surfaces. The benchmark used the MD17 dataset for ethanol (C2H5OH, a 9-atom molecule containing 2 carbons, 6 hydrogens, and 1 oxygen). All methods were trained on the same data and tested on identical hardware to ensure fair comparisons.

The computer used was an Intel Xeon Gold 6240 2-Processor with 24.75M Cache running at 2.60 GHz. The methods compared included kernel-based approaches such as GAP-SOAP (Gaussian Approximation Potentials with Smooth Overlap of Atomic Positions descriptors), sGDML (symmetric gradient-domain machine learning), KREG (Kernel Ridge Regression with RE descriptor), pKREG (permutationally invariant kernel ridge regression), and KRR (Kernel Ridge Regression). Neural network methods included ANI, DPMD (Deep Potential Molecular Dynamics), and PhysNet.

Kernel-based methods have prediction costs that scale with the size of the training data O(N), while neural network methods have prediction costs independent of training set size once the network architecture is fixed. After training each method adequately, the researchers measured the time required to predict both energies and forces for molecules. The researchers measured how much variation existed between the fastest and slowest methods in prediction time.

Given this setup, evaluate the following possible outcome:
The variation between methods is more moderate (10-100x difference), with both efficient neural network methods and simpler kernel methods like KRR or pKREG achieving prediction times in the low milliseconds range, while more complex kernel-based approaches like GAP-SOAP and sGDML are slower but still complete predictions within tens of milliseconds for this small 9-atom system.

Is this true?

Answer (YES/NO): NO